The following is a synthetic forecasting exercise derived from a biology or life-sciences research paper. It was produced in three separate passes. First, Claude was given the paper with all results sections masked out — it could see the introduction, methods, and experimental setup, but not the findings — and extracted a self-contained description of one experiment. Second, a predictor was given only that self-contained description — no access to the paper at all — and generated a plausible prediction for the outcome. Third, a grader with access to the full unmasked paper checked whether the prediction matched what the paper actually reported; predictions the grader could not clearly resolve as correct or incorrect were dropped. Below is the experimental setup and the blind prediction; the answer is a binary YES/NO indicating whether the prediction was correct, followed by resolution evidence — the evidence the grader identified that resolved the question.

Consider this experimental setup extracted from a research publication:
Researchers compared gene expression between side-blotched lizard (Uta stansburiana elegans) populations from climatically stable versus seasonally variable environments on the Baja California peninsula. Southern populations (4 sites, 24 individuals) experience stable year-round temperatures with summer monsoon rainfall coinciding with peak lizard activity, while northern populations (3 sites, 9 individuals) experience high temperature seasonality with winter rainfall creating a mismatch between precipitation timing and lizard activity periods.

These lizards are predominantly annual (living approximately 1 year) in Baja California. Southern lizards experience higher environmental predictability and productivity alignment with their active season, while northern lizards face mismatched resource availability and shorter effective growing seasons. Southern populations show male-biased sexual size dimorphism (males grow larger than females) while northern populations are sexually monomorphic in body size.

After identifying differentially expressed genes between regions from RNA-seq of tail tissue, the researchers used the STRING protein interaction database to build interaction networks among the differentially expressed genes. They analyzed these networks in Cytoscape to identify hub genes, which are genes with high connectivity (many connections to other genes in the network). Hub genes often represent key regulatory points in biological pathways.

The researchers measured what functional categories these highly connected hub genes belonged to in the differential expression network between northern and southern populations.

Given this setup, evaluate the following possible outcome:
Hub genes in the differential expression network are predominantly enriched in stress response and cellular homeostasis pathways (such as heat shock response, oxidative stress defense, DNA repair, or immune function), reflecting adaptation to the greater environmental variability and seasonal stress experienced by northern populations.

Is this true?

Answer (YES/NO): NO